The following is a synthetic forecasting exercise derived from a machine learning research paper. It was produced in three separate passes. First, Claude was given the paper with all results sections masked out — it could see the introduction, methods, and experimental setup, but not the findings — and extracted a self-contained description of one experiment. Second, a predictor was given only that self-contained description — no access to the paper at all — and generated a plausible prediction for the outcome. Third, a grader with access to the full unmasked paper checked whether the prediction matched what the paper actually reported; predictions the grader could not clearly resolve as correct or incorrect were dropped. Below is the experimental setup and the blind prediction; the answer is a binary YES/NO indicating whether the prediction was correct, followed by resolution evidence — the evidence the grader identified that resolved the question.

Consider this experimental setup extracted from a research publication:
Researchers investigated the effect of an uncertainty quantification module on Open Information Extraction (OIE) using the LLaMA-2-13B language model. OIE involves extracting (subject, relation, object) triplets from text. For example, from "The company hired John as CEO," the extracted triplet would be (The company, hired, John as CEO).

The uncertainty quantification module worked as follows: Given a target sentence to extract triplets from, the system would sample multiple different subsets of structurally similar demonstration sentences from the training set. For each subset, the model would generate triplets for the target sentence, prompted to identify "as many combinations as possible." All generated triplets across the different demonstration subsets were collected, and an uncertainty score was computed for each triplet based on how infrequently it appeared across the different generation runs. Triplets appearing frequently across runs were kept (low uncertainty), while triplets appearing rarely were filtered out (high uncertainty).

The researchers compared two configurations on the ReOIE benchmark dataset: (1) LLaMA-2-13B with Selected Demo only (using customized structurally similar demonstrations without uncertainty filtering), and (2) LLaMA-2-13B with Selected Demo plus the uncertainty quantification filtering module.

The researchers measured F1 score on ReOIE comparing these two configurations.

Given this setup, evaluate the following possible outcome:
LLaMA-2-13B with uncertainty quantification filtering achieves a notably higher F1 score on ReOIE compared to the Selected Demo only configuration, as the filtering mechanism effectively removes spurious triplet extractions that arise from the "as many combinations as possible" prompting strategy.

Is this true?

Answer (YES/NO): NO